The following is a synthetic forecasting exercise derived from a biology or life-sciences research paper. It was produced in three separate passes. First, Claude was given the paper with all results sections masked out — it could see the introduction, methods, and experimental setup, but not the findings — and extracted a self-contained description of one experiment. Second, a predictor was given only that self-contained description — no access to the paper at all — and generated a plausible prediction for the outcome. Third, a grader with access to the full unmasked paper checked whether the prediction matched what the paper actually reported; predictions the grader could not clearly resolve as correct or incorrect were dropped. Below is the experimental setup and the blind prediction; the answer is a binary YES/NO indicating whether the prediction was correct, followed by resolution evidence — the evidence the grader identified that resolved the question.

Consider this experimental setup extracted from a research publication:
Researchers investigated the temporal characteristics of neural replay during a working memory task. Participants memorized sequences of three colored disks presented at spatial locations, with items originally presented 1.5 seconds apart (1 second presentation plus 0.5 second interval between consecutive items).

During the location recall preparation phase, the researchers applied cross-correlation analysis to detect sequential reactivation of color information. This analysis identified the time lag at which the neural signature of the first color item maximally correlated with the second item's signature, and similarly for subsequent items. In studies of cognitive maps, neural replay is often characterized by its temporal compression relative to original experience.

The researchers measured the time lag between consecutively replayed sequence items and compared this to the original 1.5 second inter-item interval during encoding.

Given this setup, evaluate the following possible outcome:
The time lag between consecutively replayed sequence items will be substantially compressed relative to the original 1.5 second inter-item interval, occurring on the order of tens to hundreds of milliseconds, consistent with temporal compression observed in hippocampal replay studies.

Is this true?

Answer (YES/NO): YES